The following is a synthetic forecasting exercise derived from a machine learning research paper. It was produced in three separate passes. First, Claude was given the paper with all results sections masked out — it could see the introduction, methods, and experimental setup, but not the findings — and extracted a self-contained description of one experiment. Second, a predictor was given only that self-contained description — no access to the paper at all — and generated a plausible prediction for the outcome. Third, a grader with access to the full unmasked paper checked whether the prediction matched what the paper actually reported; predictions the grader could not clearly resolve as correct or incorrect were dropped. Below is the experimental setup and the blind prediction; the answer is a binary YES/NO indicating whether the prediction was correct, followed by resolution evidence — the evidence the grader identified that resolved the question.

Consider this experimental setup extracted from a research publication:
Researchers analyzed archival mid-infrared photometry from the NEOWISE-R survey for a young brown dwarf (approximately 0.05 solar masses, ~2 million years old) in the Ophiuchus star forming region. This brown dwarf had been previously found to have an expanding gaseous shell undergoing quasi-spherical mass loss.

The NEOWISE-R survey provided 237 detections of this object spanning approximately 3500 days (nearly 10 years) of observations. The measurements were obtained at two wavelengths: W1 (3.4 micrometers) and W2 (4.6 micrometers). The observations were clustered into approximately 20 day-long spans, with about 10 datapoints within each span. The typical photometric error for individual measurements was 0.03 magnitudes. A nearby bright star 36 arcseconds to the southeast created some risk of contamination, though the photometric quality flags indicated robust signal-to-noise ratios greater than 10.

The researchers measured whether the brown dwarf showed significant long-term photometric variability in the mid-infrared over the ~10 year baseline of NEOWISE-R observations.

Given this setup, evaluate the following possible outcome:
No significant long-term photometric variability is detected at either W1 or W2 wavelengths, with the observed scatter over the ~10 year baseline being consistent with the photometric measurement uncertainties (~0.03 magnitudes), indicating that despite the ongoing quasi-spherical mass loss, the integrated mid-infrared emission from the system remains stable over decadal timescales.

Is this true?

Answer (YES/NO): NO